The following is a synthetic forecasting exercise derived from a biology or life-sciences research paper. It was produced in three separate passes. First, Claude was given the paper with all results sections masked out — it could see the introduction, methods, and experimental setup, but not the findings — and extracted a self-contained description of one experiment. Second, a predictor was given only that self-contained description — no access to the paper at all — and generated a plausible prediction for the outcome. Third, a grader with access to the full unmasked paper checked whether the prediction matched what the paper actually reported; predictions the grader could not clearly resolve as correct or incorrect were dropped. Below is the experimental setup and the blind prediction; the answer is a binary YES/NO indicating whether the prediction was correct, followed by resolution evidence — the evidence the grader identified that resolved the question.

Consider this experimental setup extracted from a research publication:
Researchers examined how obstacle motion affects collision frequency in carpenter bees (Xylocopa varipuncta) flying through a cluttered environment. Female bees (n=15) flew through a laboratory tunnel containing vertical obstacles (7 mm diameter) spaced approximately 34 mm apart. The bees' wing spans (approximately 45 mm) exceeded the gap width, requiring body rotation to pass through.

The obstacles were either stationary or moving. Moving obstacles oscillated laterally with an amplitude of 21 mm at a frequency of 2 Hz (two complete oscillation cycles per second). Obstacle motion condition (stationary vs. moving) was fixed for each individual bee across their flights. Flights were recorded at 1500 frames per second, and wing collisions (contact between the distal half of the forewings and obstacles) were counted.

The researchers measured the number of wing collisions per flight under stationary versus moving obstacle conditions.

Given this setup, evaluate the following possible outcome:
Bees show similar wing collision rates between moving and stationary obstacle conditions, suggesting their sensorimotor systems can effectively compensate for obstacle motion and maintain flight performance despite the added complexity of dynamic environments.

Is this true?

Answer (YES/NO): NO